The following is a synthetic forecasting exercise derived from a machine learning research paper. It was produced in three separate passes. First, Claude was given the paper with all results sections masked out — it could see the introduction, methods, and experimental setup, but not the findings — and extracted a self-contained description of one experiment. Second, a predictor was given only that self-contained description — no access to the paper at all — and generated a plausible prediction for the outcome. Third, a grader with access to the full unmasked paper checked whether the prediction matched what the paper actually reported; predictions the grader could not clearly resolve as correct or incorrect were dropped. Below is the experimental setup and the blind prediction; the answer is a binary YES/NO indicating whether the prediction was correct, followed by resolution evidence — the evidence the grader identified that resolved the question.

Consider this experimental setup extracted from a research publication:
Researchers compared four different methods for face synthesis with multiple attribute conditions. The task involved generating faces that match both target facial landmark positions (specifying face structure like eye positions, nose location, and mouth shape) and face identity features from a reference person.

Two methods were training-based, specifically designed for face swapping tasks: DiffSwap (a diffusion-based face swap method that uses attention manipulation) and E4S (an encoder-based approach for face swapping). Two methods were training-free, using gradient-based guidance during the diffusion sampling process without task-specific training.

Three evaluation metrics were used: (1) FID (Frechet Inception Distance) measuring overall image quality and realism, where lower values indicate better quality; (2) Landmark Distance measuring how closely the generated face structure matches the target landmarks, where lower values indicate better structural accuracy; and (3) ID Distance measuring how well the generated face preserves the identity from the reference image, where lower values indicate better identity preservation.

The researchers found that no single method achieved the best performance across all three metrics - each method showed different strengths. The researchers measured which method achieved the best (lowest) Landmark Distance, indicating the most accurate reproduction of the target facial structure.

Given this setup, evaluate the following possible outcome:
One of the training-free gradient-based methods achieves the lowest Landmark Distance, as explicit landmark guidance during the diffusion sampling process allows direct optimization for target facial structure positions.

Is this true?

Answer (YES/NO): NO